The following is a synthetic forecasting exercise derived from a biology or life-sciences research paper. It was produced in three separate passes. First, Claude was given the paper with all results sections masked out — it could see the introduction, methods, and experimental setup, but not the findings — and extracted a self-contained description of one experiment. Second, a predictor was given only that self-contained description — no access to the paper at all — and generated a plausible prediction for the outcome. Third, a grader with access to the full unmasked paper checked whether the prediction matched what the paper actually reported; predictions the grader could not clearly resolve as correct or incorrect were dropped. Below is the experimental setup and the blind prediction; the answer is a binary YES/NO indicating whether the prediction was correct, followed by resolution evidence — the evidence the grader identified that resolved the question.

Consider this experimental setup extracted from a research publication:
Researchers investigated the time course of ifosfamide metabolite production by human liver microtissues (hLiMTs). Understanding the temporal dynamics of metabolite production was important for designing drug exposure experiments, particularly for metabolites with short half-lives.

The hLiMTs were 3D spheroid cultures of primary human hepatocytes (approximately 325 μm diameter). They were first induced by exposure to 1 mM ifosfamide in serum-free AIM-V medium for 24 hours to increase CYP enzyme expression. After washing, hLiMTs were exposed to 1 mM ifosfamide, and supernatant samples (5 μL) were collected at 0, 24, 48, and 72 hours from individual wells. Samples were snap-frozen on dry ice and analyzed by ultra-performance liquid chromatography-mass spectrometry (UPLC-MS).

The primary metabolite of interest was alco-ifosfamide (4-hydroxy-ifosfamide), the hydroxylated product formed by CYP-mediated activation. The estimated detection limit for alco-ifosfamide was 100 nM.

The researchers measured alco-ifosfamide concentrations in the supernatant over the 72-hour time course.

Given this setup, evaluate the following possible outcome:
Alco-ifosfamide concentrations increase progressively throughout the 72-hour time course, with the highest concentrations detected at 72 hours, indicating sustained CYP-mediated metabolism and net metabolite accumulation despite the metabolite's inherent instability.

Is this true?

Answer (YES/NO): YES